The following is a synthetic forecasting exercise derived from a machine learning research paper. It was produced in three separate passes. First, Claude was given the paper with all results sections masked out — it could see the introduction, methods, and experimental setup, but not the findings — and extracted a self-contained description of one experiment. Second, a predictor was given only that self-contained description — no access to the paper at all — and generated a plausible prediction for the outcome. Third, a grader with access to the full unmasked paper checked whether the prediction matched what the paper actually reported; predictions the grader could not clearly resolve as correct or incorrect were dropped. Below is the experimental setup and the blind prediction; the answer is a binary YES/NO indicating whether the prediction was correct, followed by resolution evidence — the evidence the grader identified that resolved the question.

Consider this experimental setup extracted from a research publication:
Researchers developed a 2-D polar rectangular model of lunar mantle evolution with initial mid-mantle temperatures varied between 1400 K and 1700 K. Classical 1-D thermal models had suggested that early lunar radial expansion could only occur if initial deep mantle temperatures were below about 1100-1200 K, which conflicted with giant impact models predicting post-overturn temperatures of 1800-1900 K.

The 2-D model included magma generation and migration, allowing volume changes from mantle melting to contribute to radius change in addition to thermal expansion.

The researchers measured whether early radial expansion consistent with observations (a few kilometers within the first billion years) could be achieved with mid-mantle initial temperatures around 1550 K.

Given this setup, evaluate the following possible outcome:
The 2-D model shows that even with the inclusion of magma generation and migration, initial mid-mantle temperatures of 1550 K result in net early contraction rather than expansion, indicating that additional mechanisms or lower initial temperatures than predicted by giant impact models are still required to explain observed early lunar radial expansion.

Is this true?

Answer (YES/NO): NO